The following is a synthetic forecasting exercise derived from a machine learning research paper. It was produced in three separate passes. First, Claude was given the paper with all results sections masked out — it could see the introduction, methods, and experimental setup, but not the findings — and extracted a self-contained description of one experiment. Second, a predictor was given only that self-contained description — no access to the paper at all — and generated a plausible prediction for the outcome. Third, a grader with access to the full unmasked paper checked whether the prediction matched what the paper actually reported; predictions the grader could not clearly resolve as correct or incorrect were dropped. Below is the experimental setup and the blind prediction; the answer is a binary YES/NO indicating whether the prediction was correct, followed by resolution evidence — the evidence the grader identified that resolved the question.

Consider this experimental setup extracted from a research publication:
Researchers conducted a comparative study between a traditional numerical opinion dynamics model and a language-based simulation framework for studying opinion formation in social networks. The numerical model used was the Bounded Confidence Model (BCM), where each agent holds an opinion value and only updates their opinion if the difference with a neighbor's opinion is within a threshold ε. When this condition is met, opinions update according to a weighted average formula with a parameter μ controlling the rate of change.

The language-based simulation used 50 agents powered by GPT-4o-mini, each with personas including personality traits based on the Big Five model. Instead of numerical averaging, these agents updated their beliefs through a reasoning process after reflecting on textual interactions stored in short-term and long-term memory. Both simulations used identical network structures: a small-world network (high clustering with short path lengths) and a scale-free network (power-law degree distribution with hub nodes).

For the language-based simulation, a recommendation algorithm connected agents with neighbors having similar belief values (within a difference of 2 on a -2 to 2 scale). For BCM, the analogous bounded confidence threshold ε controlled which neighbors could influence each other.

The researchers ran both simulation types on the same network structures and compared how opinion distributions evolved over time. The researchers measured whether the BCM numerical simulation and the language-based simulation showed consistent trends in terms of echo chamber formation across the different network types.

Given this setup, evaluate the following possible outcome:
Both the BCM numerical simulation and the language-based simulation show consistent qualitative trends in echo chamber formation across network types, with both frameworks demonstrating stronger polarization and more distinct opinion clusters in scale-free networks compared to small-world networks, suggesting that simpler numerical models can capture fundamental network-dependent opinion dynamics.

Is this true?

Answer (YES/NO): NO